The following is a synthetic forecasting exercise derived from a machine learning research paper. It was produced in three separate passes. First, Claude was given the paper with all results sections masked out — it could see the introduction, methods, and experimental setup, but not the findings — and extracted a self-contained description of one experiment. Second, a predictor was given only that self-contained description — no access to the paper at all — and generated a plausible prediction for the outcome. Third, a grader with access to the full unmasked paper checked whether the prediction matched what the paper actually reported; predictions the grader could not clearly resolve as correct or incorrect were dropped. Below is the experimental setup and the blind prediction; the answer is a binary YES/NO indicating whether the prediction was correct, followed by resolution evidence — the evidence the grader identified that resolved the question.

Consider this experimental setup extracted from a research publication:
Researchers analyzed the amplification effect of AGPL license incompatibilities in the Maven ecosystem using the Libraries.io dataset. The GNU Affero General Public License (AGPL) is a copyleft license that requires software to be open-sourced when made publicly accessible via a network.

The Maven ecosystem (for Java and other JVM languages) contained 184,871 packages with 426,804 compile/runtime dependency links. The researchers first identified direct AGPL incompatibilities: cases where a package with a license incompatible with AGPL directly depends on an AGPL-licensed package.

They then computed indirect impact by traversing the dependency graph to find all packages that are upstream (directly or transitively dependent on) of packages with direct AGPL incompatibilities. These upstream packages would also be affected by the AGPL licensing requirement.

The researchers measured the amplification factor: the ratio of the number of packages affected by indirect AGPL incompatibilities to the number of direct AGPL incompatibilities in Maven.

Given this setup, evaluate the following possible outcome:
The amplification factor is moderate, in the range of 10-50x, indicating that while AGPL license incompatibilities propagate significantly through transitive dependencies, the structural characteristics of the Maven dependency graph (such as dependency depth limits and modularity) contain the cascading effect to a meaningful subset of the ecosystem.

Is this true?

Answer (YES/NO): NO